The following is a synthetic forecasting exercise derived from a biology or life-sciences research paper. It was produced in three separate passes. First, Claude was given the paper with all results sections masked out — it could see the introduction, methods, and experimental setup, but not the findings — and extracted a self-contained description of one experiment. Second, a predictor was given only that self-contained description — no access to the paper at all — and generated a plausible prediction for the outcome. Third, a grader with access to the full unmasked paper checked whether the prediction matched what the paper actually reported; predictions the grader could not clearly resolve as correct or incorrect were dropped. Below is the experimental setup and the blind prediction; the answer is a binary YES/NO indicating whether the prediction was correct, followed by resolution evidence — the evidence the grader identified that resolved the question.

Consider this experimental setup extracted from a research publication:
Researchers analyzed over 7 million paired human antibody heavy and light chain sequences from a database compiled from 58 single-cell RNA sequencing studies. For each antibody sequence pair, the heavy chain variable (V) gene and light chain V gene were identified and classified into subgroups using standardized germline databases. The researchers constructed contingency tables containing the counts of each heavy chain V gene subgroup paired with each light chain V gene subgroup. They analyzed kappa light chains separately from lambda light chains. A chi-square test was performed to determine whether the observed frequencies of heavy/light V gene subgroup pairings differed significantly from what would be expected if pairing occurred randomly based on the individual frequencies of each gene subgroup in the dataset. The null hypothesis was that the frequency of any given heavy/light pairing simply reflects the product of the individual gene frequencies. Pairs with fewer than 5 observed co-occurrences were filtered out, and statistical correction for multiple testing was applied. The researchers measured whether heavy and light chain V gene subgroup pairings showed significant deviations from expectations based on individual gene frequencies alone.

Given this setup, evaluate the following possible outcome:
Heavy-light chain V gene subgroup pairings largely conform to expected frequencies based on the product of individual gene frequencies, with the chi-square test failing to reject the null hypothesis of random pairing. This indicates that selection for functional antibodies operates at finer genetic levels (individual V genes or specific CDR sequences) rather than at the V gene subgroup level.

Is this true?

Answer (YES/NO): NO